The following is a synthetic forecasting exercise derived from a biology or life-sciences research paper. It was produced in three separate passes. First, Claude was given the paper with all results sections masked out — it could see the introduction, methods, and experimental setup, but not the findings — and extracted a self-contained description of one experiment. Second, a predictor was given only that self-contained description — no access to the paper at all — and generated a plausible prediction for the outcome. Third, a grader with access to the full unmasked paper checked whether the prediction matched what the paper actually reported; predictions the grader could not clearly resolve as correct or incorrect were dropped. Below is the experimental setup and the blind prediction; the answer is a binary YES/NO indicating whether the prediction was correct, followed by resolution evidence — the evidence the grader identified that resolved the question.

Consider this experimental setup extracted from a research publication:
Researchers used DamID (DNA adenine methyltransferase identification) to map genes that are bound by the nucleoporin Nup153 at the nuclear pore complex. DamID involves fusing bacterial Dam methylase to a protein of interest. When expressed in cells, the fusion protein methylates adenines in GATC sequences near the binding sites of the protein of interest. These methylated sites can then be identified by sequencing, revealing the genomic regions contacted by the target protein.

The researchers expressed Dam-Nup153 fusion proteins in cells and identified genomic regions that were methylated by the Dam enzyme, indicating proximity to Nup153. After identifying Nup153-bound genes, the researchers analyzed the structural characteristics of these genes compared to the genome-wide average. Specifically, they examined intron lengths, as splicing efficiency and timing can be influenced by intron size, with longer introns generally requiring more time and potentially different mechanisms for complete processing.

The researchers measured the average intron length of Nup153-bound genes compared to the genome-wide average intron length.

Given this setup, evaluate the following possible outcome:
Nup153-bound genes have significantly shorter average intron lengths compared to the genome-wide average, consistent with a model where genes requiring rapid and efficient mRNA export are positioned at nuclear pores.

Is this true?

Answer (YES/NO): NO